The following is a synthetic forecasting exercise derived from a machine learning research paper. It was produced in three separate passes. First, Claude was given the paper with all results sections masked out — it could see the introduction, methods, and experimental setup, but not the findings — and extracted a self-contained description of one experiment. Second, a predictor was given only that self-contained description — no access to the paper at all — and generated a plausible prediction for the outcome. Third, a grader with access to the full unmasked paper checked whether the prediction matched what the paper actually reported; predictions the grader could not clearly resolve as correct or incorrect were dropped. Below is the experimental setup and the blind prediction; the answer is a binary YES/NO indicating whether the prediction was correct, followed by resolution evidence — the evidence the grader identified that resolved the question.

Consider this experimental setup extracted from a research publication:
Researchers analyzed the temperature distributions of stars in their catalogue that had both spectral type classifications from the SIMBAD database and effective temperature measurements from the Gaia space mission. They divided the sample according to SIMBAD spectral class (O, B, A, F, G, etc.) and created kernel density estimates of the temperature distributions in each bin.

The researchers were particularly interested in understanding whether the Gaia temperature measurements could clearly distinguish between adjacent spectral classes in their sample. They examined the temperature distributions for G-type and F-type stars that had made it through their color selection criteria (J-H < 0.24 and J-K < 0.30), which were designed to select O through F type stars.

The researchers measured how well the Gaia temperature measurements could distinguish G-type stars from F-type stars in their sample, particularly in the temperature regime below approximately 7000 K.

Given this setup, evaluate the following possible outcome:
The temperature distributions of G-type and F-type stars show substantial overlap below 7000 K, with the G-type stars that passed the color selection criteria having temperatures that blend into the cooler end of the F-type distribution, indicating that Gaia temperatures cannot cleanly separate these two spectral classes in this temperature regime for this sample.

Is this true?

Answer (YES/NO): YES